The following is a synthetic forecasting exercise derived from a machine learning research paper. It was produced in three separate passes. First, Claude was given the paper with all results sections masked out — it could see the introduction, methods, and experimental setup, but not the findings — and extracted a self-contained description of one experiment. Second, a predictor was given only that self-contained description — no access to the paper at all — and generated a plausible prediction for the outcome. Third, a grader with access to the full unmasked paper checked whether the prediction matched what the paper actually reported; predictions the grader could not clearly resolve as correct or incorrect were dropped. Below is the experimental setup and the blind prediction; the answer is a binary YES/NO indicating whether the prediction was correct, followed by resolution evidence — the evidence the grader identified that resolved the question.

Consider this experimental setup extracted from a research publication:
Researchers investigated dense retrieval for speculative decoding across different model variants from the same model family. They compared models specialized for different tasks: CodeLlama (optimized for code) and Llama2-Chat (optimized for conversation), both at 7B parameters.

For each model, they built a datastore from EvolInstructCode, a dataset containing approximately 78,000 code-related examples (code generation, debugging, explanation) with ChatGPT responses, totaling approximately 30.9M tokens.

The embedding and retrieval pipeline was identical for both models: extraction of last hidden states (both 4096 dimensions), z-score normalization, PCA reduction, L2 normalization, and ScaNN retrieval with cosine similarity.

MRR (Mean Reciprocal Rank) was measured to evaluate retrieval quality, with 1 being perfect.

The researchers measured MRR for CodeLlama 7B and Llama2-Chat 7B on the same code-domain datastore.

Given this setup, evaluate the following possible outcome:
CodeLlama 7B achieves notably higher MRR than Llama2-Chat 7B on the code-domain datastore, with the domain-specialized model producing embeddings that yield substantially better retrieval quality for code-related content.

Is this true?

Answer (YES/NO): NO